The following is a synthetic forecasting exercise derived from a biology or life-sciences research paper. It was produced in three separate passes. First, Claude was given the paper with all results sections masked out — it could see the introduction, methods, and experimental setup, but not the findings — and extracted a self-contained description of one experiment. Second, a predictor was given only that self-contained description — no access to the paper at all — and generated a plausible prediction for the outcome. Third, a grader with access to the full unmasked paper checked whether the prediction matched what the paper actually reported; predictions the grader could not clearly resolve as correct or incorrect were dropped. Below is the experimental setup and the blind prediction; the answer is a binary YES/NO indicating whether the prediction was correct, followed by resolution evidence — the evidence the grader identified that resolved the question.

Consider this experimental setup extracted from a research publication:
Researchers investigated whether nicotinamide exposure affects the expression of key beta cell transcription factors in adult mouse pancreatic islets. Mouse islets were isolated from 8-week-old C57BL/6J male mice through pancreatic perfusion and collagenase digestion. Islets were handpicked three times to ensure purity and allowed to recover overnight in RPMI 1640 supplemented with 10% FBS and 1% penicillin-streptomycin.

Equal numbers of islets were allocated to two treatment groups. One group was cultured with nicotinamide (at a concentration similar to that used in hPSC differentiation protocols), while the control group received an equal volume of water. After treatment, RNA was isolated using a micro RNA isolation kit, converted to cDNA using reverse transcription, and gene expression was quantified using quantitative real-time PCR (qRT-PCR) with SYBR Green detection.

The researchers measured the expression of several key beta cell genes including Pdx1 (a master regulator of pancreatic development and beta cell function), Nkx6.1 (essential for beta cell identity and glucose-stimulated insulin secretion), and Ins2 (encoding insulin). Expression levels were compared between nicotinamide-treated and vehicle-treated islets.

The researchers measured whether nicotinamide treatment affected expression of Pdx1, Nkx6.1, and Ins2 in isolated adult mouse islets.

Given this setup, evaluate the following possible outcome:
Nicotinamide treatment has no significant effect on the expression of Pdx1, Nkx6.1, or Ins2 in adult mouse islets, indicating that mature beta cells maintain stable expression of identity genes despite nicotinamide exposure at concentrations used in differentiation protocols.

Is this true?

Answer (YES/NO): NO